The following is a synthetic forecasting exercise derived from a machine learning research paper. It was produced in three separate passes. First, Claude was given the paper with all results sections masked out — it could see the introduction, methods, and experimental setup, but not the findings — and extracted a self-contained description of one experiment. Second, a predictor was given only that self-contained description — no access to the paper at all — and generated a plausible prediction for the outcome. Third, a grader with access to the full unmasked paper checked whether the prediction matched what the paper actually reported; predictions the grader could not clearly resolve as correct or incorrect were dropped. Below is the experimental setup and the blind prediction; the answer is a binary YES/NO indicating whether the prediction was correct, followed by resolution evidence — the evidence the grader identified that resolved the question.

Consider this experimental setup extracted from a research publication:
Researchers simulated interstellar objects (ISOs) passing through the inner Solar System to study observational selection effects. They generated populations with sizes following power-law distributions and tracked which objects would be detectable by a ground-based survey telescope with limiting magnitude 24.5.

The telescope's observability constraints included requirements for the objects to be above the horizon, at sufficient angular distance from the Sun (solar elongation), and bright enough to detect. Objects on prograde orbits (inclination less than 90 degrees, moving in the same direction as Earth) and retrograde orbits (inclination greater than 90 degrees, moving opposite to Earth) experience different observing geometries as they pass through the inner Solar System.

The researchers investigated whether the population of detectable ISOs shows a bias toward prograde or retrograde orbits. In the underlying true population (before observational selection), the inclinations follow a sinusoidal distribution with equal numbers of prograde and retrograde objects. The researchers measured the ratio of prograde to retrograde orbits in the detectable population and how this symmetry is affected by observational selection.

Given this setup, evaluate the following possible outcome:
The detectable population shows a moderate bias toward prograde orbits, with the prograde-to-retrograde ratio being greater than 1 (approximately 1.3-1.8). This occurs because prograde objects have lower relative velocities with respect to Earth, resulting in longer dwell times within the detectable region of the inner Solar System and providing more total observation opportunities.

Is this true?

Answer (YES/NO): NO